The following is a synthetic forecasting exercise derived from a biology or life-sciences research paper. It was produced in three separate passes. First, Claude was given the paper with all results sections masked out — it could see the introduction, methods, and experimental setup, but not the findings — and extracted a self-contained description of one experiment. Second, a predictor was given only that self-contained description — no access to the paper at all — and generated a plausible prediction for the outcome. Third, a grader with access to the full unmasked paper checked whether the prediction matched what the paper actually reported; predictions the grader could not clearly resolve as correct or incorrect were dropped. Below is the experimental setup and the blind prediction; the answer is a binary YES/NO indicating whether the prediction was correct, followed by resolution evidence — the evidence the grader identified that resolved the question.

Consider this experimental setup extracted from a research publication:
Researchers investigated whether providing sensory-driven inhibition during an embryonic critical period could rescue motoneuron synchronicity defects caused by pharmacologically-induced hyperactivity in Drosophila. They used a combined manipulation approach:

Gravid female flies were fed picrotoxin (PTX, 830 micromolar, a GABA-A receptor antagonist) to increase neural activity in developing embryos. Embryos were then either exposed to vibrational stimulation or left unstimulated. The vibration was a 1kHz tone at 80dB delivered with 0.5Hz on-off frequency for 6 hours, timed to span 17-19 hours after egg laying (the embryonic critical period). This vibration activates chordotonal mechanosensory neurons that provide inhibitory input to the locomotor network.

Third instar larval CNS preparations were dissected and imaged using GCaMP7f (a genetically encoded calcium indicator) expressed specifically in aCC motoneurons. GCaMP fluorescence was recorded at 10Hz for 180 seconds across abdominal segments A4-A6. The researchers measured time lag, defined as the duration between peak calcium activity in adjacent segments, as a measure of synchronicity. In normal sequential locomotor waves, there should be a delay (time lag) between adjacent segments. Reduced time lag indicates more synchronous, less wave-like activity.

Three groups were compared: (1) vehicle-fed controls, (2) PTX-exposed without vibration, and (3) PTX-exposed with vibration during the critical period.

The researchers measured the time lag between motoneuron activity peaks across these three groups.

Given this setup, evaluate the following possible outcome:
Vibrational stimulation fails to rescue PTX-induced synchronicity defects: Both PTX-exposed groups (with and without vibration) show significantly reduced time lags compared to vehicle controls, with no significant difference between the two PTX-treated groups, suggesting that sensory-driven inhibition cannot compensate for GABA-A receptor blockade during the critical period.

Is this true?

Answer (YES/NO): NO